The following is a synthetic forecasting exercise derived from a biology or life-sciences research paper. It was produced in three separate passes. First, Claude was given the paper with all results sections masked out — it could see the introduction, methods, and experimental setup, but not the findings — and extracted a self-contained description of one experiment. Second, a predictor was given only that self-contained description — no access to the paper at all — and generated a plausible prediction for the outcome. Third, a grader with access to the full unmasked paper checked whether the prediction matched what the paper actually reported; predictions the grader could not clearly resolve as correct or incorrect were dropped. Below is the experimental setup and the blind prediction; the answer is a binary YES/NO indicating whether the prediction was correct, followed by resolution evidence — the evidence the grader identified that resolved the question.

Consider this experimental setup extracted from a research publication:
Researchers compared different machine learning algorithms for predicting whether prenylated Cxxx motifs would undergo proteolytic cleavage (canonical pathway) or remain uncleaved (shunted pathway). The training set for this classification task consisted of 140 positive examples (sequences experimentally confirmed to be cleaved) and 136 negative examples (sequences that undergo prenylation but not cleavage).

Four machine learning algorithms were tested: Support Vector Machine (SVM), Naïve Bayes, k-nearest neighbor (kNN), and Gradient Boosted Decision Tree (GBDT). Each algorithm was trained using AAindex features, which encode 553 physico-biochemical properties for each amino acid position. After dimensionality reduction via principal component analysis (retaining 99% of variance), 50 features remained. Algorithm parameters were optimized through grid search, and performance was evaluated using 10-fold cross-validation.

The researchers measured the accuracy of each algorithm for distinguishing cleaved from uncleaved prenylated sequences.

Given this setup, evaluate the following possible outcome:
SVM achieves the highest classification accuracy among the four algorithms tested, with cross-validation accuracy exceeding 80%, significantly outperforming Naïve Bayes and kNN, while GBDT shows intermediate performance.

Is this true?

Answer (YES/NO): NO